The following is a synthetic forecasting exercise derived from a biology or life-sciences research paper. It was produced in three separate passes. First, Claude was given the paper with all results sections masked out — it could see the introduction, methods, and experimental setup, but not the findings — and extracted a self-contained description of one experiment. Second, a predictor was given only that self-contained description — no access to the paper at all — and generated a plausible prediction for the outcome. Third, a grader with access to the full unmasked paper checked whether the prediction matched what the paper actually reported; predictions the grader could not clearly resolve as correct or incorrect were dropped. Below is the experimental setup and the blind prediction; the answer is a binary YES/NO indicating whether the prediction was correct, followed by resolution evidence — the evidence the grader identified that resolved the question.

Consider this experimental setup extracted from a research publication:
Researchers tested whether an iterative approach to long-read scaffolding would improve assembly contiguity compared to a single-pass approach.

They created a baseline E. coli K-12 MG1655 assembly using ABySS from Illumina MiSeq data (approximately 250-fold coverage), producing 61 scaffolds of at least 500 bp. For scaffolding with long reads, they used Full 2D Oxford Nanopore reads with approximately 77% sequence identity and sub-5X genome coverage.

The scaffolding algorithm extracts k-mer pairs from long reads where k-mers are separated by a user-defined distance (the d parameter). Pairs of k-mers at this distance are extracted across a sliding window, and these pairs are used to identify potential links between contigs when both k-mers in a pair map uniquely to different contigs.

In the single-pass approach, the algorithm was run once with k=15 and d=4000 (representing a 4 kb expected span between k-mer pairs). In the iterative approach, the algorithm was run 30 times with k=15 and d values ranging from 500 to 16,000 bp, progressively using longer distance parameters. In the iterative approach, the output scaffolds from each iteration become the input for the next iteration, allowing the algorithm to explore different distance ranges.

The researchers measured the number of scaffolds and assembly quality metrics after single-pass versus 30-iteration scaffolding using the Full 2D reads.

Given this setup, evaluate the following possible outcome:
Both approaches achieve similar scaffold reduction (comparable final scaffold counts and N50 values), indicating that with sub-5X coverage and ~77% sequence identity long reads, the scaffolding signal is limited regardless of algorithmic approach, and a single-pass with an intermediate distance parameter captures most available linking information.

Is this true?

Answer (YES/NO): NO